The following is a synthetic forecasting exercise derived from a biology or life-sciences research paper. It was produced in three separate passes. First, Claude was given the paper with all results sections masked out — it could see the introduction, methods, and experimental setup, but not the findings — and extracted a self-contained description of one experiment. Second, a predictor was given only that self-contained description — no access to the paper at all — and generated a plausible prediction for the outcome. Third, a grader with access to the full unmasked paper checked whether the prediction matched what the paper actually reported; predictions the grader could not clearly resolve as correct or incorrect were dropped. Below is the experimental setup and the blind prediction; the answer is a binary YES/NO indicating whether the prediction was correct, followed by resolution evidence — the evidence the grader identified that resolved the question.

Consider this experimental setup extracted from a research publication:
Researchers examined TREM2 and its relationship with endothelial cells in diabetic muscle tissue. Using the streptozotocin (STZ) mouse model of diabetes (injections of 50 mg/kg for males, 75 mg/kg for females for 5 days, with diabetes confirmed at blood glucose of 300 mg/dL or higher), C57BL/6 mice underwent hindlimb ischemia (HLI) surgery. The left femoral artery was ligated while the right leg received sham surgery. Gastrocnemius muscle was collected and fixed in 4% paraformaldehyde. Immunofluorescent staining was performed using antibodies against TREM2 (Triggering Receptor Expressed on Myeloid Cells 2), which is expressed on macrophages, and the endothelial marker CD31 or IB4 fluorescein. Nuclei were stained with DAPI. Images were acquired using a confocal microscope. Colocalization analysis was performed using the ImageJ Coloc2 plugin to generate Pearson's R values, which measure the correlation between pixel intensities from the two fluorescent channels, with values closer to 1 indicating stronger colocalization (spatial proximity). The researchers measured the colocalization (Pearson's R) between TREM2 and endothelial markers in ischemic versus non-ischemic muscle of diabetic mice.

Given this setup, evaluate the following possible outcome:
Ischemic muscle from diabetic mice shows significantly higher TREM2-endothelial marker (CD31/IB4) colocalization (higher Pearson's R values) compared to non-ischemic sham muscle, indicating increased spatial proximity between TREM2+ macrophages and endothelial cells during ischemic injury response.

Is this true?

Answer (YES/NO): YES